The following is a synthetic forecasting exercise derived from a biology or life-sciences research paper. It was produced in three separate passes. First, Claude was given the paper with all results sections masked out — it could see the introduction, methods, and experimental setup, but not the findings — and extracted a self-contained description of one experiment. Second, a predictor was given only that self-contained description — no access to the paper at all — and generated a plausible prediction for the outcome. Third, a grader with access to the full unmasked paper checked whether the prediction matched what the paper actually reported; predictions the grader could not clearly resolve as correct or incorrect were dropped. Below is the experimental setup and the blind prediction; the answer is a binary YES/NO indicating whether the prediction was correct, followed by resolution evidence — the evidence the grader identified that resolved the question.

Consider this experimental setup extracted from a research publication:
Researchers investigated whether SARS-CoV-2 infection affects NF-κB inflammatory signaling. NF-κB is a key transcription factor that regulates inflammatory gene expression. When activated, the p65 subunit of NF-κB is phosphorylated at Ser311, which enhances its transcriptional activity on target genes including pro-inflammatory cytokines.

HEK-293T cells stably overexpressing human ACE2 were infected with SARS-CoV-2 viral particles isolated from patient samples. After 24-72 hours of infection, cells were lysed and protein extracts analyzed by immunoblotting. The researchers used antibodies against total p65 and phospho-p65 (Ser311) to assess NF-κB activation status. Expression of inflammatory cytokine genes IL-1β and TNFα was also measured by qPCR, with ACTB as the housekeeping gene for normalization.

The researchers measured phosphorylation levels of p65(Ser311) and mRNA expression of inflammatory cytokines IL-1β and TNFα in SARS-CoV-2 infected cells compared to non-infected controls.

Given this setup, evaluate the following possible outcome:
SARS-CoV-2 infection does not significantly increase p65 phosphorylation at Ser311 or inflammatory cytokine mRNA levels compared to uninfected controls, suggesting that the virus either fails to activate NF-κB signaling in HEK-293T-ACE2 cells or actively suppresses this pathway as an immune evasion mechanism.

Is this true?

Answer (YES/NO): NO